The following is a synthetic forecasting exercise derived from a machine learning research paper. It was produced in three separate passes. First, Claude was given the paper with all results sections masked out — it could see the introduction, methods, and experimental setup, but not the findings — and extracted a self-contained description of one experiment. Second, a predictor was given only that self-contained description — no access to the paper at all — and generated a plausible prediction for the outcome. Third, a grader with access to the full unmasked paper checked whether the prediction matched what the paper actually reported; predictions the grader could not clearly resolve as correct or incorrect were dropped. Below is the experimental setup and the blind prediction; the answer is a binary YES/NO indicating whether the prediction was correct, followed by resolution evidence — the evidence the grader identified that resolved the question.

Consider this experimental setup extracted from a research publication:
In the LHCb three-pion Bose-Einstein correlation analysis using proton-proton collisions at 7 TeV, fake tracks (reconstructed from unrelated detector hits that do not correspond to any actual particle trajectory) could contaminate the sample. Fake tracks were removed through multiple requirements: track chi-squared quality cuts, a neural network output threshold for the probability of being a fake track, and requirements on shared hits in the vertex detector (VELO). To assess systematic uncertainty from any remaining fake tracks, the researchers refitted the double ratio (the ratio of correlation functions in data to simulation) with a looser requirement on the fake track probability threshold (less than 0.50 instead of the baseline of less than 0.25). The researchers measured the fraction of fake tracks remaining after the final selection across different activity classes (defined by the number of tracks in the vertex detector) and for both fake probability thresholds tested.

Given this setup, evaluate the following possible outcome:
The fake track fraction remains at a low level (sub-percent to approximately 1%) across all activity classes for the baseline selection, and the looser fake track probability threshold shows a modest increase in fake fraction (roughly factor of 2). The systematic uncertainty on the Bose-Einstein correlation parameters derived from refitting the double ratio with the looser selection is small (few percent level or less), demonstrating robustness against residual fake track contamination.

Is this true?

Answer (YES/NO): YES